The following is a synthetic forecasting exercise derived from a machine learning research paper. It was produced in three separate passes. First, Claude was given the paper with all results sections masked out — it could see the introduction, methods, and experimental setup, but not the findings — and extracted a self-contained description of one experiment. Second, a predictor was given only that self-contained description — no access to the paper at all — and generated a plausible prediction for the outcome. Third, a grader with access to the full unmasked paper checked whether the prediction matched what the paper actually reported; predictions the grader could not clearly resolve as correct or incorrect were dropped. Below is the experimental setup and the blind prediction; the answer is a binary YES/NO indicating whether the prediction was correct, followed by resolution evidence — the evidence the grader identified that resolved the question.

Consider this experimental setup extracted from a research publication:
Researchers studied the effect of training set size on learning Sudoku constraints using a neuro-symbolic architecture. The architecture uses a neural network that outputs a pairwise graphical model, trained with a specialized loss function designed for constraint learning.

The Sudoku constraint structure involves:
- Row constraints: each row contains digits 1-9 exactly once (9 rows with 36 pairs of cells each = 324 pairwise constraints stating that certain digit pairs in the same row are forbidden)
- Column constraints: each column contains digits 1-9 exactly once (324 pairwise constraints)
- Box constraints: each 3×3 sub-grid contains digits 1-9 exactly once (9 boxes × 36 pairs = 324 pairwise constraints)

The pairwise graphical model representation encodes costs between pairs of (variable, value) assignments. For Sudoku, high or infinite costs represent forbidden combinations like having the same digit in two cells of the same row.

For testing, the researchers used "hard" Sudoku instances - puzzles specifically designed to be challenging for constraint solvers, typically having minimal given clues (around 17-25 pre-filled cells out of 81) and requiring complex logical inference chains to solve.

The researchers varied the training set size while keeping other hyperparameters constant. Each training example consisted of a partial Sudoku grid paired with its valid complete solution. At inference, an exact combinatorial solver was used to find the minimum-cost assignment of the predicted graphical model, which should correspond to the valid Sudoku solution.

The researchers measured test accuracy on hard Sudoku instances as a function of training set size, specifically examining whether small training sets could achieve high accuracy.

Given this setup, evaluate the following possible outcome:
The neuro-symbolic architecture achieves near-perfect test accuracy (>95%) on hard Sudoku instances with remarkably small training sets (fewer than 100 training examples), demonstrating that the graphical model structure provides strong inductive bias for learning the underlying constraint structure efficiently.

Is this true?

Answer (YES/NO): NO